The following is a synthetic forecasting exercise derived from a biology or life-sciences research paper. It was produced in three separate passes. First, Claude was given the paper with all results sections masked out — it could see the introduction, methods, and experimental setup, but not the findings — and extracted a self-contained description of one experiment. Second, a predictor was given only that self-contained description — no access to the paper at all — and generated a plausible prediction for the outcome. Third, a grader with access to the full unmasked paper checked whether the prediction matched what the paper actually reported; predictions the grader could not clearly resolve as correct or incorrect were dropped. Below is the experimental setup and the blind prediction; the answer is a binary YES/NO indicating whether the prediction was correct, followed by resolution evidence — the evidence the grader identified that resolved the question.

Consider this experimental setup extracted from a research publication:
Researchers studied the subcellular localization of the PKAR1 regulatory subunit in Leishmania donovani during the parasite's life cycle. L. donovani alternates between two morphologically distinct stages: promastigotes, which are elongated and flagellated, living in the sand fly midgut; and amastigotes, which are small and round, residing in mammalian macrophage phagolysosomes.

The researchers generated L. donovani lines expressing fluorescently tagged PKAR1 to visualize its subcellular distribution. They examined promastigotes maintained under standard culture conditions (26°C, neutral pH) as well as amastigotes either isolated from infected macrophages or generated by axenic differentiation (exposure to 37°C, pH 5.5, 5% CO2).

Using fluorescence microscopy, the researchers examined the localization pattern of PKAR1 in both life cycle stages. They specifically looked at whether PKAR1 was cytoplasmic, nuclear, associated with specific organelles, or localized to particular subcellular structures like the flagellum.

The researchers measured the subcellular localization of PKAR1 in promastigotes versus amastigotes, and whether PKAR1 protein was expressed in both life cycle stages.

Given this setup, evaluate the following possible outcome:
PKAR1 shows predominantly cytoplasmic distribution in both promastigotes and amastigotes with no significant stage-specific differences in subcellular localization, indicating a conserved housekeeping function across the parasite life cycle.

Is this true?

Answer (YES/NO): NO